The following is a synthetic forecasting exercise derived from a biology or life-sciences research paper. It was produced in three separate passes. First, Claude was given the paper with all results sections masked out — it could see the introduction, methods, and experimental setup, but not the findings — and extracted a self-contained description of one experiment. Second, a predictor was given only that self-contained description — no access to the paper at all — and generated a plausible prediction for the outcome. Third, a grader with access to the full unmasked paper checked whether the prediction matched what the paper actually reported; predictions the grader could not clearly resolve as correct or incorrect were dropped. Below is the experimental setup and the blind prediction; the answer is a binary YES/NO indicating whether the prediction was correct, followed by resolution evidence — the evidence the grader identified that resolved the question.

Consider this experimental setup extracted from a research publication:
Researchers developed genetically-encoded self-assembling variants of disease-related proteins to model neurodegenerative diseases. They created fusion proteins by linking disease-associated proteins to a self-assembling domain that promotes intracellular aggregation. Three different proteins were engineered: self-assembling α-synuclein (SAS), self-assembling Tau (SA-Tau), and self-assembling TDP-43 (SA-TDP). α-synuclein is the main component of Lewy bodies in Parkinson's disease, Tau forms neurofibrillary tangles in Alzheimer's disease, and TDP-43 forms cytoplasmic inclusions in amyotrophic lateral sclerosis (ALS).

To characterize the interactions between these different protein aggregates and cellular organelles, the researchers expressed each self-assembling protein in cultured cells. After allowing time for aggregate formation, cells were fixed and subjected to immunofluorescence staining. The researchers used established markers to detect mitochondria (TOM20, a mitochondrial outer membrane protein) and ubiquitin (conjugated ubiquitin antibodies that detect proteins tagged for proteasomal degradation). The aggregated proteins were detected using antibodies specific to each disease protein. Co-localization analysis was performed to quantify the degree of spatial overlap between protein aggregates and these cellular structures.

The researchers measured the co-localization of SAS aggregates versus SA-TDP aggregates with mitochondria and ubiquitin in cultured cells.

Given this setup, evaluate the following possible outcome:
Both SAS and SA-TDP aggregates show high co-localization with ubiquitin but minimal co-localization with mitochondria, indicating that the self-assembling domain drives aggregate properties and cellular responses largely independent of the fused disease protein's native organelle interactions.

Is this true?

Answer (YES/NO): NO